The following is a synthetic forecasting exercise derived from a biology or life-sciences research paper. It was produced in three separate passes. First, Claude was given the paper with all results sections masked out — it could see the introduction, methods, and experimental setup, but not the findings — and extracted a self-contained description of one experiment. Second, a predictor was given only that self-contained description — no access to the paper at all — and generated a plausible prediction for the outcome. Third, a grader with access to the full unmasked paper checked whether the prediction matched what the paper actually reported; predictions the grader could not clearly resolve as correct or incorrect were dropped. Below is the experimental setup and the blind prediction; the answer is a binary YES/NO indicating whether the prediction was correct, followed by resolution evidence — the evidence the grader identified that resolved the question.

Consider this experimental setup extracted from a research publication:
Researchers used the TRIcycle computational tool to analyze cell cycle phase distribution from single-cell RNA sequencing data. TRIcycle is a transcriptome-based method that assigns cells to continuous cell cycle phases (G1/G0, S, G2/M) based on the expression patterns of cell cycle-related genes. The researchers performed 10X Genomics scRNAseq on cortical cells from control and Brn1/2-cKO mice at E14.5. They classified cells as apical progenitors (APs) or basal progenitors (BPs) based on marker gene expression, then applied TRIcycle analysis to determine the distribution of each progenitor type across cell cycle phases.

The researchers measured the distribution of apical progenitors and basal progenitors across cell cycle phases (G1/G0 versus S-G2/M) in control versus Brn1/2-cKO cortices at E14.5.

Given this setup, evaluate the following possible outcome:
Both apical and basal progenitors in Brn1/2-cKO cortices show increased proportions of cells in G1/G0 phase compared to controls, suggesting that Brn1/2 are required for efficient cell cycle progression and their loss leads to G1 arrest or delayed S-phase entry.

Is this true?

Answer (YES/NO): YES